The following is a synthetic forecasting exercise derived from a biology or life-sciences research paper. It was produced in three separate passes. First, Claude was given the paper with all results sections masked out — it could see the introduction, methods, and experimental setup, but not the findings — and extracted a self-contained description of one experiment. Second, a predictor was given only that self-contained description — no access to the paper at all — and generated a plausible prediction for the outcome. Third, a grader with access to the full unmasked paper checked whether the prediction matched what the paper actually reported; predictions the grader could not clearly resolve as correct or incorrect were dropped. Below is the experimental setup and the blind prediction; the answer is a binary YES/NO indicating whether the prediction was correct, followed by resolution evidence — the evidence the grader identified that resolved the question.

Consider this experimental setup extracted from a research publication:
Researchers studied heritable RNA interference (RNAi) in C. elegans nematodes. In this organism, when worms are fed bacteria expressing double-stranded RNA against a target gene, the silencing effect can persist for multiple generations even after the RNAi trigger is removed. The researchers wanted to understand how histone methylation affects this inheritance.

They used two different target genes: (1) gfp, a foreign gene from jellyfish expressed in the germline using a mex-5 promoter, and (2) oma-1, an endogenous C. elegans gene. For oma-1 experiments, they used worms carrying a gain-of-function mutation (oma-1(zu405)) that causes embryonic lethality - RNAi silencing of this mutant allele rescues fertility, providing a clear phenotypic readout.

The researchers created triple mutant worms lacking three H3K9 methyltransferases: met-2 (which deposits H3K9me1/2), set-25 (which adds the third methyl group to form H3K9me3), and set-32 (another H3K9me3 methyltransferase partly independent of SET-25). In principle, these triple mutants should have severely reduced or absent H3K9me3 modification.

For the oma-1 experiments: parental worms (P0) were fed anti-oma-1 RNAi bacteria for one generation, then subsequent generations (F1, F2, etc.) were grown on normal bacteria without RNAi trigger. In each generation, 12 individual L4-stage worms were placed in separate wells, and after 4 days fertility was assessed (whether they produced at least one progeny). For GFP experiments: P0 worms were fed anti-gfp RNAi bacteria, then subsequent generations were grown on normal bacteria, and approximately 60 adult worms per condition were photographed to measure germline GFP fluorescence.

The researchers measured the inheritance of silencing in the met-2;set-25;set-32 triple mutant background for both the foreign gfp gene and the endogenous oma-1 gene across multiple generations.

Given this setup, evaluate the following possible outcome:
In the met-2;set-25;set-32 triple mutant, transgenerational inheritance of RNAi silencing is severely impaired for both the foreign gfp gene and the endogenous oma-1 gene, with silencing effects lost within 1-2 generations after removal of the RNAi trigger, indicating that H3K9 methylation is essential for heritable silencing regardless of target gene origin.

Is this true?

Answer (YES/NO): NO